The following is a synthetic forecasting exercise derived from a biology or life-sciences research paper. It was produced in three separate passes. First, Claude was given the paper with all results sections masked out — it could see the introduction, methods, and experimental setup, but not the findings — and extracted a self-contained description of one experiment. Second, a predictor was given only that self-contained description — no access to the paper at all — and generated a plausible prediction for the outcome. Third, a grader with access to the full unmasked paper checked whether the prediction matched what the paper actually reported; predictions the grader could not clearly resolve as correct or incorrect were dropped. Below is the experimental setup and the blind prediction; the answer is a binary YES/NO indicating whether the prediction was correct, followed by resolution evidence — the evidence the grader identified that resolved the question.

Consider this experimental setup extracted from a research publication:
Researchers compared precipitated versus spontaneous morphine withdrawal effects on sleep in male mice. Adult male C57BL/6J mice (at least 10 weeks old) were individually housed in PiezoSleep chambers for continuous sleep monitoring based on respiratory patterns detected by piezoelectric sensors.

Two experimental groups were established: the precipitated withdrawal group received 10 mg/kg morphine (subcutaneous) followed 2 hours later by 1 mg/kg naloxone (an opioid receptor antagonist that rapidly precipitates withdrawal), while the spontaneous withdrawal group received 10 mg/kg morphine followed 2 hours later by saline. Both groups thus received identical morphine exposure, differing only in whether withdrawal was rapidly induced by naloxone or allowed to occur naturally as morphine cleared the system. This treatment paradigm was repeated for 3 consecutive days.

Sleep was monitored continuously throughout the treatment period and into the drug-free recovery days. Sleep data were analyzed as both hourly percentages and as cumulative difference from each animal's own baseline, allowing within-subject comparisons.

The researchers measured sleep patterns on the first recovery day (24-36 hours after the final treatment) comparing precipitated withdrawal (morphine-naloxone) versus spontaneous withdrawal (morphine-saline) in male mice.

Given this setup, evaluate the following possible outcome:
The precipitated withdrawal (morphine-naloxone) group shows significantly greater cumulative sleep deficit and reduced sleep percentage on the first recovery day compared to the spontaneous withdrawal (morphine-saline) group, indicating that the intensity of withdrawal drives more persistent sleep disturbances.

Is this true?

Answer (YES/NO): YES